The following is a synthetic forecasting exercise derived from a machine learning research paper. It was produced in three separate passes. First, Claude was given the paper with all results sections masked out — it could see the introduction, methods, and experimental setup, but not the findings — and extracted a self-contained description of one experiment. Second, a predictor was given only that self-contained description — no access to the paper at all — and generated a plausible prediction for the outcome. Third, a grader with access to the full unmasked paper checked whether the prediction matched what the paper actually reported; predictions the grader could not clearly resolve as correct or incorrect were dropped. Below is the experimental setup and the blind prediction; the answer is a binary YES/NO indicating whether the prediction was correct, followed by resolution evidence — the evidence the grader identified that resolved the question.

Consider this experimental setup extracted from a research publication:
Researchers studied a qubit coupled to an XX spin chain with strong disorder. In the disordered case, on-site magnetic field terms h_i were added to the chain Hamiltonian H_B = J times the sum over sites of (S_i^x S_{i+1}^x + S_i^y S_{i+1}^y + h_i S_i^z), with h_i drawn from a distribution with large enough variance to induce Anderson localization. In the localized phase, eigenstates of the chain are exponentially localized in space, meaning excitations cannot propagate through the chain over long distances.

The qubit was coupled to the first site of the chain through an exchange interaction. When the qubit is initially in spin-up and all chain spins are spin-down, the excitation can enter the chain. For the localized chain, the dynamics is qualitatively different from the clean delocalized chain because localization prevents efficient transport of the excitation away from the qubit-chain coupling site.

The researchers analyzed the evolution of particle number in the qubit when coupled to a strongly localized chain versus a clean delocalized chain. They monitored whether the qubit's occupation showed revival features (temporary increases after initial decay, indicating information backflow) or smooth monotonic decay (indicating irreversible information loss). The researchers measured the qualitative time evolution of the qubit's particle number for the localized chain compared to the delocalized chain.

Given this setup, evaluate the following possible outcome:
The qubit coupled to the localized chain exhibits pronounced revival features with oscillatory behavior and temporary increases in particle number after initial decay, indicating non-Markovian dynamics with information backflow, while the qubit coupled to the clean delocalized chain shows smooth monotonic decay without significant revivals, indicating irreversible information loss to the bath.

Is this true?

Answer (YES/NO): NO